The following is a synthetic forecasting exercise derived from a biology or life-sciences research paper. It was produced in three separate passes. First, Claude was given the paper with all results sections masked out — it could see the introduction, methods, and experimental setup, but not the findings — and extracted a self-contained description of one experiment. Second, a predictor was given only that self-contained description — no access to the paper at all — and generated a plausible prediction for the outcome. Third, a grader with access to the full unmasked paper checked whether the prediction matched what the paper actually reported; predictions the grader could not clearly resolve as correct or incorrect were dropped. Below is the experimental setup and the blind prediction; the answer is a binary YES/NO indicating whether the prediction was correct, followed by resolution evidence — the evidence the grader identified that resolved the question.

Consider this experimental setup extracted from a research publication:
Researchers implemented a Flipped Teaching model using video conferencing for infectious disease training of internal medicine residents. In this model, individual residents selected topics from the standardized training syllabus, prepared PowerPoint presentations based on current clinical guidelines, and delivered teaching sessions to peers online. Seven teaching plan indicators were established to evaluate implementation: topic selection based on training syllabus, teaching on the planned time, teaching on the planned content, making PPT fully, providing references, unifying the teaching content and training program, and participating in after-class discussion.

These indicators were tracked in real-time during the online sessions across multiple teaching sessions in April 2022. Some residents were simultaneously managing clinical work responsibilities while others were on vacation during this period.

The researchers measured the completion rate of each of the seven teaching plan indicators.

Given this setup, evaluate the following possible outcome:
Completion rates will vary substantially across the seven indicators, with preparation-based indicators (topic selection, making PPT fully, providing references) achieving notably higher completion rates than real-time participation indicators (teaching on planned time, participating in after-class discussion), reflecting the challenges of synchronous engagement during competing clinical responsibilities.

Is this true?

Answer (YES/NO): NO